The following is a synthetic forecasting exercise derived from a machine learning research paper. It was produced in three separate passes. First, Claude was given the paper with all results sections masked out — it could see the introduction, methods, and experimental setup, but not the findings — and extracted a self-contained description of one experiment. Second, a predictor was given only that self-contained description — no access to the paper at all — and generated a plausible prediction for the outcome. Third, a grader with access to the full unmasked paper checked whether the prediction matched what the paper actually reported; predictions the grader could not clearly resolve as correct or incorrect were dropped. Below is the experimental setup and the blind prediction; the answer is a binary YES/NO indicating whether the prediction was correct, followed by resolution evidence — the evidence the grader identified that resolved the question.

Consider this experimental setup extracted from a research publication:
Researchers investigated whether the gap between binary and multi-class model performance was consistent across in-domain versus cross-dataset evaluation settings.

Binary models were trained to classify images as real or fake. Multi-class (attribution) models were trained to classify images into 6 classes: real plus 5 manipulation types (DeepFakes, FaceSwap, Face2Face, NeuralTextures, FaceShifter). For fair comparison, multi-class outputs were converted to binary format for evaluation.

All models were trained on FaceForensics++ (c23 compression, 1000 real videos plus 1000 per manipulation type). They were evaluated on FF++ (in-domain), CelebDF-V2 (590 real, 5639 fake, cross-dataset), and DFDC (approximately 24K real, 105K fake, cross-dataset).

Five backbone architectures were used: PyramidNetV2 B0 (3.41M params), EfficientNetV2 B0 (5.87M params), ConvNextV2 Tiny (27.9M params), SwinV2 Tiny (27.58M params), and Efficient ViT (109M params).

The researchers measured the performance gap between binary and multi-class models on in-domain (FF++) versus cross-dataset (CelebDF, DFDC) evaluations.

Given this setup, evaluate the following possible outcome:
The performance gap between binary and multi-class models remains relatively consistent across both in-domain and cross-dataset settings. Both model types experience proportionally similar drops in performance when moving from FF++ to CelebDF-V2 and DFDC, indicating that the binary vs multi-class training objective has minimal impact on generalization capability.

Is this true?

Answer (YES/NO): NO